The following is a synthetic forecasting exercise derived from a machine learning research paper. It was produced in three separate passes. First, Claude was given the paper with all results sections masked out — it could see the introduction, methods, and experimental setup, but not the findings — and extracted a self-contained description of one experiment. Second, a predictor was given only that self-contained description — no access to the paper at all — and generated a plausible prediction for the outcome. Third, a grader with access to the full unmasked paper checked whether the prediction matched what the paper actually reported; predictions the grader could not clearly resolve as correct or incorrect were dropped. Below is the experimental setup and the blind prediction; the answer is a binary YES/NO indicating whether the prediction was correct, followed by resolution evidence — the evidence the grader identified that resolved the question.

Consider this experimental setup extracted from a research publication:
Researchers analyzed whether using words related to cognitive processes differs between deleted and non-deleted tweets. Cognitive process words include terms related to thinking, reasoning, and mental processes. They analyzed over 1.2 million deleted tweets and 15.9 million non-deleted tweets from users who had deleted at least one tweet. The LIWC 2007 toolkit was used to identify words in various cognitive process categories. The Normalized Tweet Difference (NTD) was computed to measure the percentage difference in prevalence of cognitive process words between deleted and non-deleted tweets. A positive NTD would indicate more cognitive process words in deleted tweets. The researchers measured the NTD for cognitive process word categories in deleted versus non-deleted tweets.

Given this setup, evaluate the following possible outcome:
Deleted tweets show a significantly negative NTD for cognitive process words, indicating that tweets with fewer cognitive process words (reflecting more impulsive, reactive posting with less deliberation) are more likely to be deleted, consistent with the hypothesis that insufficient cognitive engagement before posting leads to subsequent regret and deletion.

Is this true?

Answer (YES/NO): NO